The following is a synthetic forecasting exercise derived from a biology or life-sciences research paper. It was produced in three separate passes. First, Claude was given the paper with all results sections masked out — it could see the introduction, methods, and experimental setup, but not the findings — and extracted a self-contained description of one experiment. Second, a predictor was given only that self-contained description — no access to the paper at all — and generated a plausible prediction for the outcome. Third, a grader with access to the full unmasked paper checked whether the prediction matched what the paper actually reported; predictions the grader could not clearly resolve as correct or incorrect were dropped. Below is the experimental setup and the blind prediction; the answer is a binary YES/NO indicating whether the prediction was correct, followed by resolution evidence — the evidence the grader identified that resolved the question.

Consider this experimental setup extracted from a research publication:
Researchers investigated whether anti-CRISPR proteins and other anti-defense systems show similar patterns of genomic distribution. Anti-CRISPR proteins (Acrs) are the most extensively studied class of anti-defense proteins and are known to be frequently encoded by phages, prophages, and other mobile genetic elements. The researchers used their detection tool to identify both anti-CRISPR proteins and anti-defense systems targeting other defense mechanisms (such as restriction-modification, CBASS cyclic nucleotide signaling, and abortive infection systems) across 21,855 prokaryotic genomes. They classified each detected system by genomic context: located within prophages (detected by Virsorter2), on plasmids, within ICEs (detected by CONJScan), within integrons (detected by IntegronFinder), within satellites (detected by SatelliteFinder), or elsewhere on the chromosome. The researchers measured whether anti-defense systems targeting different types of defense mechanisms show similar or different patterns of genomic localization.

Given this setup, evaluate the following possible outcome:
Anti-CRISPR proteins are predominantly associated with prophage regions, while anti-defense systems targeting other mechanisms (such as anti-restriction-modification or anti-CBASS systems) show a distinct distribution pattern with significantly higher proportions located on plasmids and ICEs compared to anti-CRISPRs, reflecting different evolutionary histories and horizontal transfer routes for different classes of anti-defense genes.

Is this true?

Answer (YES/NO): NO